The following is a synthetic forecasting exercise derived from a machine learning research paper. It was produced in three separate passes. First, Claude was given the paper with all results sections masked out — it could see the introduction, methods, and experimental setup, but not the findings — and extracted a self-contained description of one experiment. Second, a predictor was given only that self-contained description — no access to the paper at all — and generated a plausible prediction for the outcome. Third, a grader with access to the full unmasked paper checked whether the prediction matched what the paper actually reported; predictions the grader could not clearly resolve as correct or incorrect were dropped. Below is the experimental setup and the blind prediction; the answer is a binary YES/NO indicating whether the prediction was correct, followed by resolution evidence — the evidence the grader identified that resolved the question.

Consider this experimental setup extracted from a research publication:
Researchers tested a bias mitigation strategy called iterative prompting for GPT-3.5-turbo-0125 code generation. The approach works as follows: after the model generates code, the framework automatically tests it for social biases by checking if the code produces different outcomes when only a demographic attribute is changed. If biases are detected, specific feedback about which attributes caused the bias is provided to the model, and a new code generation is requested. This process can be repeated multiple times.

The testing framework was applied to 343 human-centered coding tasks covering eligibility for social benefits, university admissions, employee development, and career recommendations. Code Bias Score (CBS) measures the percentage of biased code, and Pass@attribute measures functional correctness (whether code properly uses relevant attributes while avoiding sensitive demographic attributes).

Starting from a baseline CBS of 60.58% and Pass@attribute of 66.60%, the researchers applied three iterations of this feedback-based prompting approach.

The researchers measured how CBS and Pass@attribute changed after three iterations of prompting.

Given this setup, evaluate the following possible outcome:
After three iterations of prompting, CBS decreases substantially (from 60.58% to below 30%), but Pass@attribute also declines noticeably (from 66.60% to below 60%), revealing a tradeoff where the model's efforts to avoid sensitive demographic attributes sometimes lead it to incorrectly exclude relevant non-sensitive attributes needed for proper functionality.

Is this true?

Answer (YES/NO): NO